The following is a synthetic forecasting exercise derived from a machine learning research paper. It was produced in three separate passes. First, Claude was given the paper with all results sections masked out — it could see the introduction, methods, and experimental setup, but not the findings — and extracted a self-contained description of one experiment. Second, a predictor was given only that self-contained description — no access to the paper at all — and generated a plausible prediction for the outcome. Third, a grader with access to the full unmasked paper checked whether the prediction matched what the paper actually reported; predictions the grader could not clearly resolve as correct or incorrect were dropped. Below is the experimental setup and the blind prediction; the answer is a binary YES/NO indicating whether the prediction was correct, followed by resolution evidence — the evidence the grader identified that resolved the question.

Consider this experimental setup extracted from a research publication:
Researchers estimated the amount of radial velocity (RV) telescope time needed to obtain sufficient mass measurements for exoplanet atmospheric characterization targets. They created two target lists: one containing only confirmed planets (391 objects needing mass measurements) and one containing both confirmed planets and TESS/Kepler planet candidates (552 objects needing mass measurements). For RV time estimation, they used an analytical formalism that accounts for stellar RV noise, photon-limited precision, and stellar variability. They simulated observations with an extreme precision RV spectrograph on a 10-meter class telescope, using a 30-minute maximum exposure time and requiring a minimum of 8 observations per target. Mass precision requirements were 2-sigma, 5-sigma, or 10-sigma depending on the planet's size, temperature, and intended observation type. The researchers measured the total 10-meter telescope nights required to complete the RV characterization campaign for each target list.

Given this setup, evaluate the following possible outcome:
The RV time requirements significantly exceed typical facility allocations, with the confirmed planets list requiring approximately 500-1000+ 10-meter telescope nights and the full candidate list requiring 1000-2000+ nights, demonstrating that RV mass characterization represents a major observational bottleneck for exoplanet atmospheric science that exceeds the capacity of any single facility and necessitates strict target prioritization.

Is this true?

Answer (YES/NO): NO